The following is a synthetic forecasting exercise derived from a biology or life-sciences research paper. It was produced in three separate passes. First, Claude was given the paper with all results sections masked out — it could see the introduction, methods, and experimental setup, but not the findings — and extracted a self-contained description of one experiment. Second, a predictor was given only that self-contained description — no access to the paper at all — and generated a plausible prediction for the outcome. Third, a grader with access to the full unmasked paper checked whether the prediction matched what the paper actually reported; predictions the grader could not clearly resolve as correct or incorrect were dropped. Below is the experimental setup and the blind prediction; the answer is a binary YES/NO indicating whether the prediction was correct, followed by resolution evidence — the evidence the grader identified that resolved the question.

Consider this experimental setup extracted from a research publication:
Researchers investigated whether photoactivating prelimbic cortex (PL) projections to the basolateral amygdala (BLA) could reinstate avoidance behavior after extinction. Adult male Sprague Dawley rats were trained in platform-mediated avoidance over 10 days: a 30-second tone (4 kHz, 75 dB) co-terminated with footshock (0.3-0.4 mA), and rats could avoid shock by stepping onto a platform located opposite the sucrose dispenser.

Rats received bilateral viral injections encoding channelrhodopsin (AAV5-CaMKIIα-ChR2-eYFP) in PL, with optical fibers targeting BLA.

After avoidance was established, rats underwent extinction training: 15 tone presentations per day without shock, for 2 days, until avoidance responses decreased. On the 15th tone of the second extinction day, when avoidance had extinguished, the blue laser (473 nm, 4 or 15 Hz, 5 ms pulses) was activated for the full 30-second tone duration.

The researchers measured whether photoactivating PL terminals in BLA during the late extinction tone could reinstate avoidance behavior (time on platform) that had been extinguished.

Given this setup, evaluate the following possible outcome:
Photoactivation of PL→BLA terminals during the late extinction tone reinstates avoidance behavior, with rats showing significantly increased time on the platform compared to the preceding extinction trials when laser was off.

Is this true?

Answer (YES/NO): YES